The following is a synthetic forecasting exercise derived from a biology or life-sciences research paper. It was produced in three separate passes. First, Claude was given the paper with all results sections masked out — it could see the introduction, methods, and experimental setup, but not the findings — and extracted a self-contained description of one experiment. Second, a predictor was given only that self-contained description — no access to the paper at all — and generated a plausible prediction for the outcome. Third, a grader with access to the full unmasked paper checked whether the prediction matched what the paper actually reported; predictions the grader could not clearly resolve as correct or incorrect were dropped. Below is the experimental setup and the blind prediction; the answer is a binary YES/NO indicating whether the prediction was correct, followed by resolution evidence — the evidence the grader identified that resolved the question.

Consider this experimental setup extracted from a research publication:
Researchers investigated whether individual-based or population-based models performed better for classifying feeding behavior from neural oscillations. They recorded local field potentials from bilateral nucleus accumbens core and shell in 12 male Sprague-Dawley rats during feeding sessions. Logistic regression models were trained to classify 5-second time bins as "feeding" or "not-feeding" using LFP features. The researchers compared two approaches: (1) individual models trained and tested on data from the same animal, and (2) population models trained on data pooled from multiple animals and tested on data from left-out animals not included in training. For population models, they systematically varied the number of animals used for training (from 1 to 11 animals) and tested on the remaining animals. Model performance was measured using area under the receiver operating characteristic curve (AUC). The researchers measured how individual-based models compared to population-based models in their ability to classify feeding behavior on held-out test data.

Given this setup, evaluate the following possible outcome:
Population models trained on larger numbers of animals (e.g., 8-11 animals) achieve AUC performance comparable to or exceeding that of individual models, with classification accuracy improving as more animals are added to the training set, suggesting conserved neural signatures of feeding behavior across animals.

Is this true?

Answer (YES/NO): NO